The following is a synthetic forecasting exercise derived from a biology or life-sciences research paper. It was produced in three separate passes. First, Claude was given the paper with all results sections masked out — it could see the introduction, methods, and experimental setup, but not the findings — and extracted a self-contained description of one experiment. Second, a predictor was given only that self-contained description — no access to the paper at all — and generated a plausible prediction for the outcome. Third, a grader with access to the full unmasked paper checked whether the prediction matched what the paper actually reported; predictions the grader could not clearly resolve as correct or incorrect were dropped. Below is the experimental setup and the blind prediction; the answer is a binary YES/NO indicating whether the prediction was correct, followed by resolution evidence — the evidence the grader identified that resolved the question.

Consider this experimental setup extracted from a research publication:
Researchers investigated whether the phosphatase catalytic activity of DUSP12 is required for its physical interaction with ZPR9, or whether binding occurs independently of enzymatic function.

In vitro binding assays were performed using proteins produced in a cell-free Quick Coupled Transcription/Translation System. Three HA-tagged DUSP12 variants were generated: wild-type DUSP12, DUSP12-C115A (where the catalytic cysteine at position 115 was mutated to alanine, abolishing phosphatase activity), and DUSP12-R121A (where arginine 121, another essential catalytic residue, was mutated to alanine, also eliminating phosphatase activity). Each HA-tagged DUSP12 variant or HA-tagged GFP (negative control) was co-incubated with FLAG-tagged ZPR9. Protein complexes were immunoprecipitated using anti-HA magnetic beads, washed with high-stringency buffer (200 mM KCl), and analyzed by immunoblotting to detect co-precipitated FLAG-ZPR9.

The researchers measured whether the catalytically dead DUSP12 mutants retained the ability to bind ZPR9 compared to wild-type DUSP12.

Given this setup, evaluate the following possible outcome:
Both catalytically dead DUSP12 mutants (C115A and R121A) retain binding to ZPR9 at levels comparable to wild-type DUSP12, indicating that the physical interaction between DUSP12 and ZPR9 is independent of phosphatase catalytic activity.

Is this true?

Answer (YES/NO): YES